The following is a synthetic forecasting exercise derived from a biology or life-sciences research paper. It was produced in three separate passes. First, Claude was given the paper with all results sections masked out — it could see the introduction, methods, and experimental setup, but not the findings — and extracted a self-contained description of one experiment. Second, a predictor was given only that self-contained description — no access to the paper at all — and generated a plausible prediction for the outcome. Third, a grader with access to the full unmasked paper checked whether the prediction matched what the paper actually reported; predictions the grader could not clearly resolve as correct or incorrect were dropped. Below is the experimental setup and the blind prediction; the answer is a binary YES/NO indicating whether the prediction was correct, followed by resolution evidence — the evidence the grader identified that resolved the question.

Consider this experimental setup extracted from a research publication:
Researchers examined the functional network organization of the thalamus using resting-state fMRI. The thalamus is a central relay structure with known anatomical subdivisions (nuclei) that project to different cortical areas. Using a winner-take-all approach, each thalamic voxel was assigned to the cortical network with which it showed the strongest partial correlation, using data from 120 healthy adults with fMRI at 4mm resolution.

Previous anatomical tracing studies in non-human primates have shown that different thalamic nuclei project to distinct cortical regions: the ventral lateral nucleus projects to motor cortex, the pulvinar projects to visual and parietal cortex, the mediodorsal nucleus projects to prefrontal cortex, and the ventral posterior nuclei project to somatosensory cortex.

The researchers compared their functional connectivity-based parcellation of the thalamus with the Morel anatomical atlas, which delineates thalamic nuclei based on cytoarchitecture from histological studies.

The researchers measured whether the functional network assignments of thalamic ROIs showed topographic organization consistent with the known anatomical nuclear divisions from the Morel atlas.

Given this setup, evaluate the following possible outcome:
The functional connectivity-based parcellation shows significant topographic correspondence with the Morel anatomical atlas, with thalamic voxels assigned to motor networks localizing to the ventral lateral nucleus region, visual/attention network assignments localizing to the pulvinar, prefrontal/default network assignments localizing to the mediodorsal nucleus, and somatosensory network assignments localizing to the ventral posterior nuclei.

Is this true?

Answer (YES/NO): YES